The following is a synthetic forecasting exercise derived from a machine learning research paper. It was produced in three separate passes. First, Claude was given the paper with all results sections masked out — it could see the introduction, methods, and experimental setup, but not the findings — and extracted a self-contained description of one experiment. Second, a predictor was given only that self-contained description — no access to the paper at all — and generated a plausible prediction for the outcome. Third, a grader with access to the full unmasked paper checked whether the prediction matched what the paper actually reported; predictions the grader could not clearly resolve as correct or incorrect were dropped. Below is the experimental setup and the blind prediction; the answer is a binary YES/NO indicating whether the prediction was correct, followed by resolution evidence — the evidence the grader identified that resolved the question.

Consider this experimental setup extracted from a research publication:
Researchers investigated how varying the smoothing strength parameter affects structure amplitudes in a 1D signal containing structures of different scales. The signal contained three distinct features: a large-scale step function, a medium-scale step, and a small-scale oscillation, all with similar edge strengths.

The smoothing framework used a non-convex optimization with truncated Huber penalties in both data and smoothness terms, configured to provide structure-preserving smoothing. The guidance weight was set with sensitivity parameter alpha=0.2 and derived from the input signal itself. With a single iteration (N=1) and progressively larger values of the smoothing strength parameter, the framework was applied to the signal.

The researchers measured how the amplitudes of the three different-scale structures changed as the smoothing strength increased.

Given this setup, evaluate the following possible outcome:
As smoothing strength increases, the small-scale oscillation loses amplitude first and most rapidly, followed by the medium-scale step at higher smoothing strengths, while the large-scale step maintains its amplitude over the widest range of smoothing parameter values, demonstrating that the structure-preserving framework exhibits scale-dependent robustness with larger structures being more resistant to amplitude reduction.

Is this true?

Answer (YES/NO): YES